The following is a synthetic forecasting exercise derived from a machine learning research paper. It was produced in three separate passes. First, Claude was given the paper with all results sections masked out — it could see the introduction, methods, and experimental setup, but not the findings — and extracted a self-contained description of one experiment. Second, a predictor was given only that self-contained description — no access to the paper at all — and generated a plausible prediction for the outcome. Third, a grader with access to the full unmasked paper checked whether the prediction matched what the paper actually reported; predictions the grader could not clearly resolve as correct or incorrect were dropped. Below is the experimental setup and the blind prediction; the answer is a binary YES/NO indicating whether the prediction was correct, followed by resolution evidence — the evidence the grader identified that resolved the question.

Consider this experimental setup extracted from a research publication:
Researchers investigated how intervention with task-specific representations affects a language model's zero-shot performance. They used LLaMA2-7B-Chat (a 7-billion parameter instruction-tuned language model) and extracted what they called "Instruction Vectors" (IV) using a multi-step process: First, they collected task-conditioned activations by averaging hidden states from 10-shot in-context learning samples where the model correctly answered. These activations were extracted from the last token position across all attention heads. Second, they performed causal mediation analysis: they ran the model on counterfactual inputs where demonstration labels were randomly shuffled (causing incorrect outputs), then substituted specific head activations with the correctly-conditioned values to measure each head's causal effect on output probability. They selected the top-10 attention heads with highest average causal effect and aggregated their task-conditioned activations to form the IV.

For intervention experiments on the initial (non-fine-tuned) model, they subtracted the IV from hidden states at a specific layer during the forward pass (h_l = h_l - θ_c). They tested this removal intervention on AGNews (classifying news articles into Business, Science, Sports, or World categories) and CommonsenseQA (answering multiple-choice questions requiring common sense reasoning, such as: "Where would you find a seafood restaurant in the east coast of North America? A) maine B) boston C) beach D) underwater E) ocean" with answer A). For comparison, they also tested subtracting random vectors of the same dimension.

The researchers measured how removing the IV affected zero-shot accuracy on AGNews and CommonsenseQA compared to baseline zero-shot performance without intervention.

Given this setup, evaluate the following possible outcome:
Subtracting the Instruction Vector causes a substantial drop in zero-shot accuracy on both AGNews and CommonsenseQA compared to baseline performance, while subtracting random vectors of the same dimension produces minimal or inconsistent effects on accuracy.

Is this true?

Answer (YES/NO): YES